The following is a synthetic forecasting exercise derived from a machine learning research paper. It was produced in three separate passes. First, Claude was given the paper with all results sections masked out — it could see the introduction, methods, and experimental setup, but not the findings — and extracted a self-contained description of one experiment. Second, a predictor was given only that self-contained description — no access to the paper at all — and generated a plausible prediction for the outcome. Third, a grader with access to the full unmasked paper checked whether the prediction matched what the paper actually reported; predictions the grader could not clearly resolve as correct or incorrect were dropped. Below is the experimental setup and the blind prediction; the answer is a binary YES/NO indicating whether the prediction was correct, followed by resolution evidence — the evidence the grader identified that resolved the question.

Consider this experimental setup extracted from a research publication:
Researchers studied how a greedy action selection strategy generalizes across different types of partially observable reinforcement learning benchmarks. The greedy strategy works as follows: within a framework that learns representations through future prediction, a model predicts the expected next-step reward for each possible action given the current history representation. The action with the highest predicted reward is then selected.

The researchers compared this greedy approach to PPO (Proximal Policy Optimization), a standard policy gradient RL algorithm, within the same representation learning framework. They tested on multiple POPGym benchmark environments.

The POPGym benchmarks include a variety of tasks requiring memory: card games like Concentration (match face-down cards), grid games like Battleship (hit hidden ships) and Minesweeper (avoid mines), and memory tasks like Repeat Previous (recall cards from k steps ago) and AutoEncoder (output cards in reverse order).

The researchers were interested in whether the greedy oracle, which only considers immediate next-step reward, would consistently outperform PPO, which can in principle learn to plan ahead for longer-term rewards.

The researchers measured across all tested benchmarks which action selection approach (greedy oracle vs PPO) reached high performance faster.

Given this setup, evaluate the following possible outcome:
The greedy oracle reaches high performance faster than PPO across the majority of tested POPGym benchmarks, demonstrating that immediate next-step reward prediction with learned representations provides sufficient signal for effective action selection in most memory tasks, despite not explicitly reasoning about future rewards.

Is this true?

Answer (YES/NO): YES